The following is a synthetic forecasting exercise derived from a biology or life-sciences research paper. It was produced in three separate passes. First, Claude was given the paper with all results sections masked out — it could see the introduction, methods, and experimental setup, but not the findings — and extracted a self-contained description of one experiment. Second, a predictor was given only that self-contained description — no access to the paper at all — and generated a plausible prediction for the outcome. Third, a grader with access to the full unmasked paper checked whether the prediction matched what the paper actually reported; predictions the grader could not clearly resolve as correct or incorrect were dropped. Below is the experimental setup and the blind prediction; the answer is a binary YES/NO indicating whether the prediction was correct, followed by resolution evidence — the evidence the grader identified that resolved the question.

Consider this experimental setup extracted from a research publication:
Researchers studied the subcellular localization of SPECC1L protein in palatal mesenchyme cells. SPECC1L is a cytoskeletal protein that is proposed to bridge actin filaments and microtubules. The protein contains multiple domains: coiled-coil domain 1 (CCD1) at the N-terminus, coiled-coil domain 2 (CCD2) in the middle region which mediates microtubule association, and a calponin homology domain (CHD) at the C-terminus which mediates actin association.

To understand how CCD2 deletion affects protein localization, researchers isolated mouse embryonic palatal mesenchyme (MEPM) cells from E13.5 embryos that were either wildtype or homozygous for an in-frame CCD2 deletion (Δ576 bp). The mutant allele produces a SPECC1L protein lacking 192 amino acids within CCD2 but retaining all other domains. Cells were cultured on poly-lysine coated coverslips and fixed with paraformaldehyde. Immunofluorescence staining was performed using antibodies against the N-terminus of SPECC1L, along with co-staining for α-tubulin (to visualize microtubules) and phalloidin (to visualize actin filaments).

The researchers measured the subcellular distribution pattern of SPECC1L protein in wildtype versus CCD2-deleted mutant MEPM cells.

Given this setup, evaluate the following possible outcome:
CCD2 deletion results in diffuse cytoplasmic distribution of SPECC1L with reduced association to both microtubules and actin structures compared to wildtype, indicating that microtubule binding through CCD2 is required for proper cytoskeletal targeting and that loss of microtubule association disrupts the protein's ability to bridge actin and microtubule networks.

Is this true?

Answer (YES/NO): NO